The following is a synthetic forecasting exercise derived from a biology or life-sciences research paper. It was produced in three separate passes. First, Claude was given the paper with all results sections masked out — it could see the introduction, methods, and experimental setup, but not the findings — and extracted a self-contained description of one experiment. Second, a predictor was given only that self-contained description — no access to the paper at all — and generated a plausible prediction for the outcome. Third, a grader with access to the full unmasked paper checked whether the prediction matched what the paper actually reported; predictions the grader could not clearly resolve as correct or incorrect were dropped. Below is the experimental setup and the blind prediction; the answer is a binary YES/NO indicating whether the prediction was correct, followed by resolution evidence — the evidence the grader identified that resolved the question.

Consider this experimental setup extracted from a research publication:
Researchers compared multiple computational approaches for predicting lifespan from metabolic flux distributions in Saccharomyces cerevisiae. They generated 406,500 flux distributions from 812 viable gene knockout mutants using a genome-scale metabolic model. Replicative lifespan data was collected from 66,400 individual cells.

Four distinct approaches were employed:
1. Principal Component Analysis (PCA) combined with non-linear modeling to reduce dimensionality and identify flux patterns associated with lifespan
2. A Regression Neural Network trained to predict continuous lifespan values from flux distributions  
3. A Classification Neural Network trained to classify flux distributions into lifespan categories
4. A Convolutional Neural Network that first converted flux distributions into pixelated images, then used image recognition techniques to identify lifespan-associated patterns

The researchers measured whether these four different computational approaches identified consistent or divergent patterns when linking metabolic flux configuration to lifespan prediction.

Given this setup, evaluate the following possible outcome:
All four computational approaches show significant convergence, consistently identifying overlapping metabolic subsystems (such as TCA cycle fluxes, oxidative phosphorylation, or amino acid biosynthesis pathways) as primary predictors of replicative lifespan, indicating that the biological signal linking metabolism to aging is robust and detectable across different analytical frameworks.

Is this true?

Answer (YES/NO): NO